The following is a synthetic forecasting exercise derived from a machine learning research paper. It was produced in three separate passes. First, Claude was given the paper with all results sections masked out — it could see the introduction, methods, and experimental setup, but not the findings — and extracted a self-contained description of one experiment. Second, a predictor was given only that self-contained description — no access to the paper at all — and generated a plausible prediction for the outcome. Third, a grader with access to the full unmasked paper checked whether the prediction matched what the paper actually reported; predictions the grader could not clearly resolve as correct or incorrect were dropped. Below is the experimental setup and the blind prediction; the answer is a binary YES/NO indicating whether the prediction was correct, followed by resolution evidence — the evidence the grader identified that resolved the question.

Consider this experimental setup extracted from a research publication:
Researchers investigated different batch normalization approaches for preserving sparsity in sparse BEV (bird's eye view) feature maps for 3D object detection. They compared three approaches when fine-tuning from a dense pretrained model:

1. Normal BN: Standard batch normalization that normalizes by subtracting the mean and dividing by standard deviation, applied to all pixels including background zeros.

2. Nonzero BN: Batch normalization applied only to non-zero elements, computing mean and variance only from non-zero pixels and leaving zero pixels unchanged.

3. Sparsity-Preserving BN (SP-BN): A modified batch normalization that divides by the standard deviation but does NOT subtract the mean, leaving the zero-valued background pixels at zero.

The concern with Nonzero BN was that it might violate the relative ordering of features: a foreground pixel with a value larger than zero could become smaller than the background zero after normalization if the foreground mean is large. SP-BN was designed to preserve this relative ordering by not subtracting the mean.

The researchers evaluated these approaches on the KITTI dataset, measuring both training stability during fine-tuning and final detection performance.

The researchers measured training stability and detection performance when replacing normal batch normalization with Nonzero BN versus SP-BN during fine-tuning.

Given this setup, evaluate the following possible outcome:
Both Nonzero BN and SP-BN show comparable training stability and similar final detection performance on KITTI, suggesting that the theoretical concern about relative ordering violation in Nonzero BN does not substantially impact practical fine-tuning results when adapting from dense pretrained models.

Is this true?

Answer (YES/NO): NO